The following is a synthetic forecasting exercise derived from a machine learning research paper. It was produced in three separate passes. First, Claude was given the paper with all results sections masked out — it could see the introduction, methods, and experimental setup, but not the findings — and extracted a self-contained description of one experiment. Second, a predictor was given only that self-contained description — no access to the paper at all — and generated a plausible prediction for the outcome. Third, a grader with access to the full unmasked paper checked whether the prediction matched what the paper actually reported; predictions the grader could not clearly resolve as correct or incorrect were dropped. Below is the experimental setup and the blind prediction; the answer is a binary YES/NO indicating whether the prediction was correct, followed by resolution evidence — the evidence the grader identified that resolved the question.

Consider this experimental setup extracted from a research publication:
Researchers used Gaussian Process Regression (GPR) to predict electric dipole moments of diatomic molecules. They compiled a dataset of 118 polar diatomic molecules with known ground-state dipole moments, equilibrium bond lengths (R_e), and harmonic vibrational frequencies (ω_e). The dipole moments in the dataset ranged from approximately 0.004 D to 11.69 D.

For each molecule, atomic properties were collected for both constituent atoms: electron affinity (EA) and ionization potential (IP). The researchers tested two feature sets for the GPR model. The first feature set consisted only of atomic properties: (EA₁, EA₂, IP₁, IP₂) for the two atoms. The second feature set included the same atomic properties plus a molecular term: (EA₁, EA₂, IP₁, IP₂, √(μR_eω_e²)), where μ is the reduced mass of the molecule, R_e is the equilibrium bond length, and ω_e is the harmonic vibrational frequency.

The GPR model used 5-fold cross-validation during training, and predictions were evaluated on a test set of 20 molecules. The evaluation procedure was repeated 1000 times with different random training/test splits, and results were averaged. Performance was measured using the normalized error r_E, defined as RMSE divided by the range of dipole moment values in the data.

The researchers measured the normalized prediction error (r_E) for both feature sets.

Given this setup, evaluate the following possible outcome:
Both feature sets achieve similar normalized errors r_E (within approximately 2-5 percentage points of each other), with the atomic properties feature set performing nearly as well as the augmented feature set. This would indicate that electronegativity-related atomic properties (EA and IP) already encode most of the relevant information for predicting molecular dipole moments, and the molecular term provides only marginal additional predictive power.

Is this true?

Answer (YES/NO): NO